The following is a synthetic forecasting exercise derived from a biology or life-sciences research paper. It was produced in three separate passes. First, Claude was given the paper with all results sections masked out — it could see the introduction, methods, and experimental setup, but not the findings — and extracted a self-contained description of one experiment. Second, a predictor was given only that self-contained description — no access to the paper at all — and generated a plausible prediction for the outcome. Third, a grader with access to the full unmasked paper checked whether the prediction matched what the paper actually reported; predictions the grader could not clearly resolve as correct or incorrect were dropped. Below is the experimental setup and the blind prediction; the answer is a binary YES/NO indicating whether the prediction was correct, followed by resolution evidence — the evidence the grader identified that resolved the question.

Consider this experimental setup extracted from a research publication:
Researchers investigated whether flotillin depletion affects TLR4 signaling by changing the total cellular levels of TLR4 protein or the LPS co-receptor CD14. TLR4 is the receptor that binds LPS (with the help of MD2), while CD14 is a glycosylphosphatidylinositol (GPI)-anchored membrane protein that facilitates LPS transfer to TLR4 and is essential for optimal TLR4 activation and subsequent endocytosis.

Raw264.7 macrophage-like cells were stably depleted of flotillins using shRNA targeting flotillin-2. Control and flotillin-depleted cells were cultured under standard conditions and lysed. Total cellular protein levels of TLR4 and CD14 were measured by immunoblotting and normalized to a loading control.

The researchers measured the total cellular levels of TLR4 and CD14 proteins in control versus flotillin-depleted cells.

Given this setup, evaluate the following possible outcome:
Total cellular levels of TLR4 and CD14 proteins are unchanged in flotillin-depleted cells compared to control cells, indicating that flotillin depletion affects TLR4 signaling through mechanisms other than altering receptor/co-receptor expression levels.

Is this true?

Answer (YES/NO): NO